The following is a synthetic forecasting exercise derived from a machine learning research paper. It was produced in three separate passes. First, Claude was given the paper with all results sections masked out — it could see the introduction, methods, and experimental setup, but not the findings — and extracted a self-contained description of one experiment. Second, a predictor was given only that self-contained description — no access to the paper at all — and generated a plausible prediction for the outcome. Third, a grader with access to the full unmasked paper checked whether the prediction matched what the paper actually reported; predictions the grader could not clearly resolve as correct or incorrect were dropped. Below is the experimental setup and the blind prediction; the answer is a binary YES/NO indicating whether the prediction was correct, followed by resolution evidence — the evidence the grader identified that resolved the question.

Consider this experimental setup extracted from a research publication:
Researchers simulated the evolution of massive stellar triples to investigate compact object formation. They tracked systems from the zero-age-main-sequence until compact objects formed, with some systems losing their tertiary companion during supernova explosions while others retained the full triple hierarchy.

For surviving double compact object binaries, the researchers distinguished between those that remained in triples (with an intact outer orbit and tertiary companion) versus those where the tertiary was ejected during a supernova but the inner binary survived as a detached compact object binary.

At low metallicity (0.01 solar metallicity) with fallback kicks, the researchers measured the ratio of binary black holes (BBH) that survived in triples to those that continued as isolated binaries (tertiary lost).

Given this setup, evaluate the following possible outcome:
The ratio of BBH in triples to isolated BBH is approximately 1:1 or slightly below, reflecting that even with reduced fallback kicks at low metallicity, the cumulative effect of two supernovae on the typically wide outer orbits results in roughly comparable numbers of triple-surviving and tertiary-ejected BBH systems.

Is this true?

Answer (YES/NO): NO